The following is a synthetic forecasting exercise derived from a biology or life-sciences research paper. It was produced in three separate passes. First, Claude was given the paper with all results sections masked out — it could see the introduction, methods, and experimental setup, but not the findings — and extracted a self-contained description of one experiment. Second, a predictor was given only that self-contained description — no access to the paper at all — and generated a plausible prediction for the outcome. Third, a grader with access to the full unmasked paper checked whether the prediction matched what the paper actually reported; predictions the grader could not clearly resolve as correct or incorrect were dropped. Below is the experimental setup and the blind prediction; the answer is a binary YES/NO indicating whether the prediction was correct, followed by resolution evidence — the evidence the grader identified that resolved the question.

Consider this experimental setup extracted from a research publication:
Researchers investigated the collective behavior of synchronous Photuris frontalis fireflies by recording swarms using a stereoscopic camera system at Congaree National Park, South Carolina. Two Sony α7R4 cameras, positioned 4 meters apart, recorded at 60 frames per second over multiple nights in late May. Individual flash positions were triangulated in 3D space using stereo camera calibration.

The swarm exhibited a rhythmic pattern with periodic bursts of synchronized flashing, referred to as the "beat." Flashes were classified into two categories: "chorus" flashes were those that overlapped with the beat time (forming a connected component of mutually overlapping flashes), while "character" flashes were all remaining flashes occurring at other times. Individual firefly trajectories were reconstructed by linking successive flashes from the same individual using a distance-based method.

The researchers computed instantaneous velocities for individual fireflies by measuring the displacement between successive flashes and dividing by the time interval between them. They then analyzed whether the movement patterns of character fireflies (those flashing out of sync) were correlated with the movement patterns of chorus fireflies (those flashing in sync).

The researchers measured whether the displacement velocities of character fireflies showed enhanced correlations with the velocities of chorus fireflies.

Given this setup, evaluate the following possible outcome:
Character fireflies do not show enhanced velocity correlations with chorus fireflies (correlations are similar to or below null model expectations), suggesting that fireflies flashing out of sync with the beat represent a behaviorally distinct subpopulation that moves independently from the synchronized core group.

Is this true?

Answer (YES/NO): NO